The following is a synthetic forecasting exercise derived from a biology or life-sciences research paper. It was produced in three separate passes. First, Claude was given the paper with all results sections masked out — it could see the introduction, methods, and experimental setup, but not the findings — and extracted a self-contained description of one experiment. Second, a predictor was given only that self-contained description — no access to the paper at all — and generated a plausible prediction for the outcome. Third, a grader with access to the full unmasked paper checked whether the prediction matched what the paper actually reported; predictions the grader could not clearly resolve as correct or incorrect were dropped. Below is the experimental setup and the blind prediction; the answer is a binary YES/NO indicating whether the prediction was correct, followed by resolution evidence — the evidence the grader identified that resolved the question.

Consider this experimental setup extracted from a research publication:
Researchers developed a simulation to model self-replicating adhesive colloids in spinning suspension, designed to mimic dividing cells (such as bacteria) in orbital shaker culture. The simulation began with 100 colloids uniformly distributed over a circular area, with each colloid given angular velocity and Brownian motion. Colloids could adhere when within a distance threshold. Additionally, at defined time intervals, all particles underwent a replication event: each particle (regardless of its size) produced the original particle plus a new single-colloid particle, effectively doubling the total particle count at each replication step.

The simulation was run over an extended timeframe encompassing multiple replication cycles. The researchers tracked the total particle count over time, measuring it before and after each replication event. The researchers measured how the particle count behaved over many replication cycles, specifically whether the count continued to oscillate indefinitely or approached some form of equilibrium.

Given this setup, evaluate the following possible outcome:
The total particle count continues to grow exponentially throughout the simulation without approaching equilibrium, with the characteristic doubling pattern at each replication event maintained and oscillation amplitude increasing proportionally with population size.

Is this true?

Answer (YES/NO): NO